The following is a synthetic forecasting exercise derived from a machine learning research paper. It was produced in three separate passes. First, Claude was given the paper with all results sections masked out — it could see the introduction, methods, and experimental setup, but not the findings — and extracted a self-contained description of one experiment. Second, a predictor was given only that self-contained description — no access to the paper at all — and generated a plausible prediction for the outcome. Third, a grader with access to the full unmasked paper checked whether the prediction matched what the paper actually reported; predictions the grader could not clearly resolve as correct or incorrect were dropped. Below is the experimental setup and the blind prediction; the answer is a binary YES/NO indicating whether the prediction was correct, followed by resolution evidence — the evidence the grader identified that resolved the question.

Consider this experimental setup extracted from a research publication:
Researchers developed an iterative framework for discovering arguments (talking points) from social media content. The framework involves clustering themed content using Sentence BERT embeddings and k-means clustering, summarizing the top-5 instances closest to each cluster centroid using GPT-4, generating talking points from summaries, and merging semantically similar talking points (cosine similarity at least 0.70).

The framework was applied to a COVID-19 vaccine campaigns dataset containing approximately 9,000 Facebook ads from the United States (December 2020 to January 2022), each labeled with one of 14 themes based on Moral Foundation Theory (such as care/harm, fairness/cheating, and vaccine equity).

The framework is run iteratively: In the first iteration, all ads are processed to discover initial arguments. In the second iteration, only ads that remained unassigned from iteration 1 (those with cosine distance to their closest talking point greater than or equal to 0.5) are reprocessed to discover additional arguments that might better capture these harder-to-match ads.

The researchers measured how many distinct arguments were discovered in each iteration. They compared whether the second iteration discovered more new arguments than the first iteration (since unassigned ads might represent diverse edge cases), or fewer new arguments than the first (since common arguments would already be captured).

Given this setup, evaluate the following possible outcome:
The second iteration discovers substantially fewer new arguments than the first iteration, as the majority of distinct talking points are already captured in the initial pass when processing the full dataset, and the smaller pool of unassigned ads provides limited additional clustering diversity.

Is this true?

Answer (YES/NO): YES